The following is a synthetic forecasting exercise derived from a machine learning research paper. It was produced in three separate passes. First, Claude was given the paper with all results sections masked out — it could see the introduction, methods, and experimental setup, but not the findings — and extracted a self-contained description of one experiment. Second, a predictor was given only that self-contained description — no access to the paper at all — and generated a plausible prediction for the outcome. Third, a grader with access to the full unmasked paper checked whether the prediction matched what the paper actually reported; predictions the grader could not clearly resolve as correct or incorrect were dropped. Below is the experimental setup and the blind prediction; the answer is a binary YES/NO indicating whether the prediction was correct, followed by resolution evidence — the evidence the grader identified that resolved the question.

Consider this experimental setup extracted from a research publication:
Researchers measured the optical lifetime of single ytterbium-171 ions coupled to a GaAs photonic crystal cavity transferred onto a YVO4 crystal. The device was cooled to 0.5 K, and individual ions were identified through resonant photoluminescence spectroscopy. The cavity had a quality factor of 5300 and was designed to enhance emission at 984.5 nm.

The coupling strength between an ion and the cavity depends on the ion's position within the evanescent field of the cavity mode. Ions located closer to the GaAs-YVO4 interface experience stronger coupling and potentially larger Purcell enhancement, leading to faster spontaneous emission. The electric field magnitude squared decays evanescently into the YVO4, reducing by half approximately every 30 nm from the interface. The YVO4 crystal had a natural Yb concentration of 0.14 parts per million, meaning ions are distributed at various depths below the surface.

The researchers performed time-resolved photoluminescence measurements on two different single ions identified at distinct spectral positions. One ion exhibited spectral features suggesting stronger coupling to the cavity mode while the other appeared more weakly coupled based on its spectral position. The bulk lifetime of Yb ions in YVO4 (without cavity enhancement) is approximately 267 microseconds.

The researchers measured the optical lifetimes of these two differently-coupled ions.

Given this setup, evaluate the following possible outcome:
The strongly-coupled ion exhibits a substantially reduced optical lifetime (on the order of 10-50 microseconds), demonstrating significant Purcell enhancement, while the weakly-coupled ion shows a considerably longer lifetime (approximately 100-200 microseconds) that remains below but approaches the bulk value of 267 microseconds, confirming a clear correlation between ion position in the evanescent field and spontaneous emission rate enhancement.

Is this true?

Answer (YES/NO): NO